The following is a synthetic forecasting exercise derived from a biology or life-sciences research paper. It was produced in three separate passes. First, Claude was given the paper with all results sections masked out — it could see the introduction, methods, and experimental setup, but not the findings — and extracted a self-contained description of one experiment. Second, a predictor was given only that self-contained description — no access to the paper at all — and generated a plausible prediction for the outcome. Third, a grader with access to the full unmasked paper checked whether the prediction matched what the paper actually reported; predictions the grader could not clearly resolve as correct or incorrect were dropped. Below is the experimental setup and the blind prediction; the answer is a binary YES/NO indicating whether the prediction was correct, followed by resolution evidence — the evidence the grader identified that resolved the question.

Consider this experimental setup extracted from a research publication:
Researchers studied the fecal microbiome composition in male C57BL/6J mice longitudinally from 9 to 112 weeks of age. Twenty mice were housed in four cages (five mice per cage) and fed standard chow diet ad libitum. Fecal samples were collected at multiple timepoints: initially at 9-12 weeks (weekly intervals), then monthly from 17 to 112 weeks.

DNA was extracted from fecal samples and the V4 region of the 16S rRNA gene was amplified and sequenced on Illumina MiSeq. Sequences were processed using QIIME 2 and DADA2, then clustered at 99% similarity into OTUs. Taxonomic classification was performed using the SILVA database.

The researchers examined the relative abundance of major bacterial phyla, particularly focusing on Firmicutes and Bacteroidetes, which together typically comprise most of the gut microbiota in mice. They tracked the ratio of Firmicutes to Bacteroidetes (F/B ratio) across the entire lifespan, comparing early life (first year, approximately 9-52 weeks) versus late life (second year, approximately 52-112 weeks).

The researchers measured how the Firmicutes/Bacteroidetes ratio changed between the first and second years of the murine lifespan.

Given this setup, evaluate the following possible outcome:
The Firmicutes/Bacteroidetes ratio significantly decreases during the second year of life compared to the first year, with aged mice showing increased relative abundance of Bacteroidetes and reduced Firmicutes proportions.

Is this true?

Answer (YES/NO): NO